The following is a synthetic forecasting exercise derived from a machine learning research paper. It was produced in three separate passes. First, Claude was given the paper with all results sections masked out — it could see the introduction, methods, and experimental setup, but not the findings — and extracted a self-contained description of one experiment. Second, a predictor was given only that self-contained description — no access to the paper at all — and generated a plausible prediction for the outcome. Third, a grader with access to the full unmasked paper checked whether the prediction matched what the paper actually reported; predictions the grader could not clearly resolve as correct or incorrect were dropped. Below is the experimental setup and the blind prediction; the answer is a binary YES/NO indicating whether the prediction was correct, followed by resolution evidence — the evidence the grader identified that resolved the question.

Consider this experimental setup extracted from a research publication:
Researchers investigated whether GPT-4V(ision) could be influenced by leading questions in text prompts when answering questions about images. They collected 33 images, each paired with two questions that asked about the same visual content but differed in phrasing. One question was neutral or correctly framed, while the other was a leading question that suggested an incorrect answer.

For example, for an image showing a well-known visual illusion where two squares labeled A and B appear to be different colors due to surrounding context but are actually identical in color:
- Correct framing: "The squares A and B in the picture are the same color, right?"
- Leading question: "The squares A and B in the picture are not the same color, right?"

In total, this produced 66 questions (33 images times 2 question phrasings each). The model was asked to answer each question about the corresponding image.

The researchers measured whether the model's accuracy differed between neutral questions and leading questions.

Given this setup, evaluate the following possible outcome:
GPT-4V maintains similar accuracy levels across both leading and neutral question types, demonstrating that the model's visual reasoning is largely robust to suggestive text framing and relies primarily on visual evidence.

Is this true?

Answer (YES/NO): NO